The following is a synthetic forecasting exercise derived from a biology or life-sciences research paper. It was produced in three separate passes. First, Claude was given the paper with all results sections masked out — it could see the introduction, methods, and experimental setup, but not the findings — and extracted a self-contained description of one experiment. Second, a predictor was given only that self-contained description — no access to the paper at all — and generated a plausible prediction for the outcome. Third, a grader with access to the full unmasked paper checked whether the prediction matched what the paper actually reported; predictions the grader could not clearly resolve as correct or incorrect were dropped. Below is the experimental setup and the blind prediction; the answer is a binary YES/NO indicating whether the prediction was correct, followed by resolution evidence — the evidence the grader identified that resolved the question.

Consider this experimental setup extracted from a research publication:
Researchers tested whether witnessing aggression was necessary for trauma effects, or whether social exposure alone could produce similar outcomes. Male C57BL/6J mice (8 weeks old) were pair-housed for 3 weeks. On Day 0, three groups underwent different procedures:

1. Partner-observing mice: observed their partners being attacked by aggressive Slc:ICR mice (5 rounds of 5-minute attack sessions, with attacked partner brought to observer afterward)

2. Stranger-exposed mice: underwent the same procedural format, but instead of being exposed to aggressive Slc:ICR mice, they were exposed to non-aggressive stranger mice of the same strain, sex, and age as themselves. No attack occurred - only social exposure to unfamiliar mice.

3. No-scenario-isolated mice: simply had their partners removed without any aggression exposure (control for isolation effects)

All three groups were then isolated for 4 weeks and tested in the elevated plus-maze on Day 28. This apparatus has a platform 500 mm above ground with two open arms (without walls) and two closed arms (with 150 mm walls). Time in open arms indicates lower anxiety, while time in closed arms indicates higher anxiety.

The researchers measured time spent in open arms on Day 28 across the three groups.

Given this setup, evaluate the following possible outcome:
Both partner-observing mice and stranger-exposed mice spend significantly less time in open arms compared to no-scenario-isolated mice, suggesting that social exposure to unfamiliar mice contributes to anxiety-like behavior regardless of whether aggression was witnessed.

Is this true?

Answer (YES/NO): NO